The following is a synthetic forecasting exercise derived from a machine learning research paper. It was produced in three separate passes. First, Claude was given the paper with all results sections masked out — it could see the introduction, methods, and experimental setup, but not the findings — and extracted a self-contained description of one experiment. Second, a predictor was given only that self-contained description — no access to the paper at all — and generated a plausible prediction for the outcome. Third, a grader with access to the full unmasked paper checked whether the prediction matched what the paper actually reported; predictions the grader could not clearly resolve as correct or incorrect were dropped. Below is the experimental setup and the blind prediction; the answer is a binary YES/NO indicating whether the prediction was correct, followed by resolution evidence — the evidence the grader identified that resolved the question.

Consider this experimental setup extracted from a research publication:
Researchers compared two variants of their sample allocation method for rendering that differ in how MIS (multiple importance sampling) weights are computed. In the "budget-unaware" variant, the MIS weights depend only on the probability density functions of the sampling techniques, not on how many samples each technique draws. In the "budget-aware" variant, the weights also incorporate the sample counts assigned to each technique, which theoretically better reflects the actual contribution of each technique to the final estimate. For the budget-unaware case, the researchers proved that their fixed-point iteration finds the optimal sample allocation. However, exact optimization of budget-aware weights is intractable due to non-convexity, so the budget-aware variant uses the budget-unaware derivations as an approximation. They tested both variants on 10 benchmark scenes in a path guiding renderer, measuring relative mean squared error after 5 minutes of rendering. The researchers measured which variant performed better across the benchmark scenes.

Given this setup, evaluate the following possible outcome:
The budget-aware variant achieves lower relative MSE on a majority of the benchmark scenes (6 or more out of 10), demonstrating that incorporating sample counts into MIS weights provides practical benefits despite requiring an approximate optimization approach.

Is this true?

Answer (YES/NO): YES